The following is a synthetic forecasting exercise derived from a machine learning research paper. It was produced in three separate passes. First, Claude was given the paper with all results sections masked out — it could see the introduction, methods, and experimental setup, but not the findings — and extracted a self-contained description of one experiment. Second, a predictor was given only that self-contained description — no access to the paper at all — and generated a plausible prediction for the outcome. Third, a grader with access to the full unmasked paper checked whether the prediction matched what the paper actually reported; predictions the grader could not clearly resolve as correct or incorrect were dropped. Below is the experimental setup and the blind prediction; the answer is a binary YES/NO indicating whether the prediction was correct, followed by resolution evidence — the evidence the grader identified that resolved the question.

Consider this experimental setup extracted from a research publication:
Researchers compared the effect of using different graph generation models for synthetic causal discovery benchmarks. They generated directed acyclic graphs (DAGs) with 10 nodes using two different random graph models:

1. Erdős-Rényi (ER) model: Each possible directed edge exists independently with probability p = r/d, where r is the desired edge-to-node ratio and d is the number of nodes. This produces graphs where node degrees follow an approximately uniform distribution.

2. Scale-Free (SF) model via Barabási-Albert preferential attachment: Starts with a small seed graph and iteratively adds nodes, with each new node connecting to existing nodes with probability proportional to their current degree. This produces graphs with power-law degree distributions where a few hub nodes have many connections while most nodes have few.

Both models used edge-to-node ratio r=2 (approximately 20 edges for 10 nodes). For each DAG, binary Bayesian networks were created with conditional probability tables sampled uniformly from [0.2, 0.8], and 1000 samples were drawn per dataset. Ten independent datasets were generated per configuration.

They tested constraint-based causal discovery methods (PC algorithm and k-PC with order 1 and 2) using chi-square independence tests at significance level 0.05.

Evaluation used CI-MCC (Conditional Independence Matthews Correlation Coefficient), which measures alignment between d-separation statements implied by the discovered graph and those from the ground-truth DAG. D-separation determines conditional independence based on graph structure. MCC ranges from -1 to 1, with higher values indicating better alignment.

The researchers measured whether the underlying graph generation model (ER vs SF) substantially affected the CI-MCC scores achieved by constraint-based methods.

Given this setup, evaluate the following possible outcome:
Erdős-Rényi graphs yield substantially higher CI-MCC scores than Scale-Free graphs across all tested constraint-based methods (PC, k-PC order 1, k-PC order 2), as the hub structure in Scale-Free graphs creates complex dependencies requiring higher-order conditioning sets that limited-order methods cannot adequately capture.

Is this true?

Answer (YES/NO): NO